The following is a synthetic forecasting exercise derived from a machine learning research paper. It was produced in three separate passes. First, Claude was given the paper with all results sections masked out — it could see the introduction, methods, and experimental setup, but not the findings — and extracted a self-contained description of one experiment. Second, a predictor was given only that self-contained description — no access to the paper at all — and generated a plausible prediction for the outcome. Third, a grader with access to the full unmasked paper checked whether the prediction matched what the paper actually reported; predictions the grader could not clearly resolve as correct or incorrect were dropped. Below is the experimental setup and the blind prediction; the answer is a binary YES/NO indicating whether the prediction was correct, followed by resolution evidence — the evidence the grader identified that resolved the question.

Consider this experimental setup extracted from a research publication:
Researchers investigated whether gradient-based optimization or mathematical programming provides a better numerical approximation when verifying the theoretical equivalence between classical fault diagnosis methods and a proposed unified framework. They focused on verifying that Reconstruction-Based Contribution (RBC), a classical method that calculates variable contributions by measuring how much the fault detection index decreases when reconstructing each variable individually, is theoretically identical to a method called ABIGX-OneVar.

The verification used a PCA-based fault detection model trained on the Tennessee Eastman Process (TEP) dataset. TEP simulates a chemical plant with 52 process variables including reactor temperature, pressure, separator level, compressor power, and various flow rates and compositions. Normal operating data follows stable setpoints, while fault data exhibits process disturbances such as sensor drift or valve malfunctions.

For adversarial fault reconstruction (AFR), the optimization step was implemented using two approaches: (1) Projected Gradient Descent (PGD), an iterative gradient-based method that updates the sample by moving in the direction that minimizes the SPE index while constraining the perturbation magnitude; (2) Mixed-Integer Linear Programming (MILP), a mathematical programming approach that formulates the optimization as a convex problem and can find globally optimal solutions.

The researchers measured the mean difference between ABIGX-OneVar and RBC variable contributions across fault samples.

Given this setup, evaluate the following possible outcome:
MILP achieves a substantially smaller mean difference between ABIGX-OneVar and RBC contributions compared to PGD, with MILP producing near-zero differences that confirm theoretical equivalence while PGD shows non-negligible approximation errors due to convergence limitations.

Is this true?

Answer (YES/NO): NO